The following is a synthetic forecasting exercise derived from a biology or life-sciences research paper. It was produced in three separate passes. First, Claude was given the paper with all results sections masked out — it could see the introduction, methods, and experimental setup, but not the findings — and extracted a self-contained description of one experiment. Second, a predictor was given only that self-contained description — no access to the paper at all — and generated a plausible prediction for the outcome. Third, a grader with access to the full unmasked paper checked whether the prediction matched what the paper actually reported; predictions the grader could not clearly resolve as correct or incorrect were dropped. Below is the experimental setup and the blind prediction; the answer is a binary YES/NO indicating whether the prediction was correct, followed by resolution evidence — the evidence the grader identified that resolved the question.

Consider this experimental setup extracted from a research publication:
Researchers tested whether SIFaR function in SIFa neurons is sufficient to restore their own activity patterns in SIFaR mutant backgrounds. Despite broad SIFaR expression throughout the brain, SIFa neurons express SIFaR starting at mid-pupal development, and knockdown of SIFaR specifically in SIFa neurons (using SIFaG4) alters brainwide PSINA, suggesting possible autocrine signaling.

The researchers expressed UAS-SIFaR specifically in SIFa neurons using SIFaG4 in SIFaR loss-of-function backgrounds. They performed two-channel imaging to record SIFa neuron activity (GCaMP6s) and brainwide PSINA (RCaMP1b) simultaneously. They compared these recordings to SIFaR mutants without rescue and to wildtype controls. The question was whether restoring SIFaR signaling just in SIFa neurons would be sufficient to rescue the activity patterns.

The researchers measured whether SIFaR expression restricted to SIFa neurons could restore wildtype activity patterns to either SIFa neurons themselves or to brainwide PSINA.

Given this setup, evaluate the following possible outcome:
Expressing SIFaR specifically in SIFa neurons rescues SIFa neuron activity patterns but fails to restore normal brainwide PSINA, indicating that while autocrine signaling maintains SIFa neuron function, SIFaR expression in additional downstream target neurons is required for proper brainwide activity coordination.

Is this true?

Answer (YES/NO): NO